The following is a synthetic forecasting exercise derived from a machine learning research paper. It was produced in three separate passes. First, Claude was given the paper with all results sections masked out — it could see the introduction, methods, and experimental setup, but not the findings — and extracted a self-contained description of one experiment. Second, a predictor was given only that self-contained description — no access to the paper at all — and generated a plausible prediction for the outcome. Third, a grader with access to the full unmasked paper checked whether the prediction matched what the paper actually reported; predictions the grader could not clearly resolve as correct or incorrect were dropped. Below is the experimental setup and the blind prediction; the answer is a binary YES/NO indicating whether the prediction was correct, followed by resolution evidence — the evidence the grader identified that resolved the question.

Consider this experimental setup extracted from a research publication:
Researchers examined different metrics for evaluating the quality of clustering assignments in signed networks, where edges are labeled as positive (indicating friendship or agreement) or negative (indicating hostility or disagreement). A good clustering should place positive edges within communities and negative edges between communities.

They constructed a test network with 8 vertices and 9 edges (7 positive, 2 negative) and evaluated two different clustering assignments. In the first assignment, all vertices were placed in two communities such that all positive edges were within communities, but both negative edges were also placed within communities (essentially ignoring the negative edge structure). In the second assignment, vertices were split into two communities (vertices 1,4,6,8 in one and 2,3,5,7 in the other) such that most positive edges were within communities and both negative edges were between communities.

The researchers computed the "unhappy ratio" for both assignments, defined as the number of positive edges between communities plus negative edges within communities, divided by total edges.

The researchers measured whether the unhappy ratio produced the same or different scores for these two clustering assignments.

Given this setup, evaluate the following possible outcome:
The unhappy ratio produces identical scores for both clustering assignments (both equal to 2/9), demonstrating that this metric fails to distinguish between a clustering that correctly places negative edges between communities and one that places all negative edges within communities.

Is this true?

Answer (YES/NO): YES